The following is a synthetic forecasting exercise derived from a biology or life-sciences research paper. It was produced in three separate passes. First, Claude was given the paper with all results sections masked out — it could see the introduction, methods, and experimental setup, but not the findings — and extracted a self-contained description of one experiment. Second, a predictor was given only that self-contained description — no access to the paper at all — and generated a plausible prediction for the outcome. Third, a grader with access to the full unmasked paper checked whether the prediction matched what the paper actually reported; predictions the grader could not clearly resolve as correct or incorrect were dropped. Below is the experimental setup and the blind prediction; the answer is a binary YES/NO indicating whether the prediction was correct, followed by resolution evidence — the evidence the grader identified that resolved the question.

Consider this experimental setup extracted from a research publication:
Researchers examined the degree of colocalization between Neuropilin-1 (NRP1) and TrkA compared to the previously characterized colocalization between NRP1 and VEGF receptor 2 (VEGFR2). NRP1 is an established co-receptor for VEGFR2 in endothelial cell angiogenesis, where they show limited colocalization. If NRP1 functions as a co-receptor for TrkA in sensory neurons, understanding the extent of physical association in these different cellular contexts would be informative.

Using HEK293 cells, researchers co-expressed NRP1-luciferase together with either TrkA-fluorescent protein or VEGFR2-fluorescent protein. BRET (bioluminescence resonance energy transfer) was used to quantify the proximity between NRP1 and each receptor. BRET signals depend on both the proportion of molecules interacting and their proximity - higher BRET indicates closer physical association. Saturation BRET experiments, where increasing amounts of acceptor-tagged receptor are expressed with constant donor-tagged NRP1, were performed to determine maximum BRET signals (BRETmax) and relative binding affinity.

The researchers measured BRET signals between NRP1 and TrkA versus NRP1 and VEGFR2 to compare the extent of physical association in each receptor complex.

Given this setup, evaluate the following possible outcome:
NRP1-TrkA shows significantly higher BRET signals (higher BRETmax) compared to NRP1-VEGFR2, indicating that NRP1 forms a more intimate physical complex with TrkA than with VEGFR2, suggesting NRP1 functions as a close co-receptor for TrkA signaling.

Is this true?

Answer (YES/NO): YES